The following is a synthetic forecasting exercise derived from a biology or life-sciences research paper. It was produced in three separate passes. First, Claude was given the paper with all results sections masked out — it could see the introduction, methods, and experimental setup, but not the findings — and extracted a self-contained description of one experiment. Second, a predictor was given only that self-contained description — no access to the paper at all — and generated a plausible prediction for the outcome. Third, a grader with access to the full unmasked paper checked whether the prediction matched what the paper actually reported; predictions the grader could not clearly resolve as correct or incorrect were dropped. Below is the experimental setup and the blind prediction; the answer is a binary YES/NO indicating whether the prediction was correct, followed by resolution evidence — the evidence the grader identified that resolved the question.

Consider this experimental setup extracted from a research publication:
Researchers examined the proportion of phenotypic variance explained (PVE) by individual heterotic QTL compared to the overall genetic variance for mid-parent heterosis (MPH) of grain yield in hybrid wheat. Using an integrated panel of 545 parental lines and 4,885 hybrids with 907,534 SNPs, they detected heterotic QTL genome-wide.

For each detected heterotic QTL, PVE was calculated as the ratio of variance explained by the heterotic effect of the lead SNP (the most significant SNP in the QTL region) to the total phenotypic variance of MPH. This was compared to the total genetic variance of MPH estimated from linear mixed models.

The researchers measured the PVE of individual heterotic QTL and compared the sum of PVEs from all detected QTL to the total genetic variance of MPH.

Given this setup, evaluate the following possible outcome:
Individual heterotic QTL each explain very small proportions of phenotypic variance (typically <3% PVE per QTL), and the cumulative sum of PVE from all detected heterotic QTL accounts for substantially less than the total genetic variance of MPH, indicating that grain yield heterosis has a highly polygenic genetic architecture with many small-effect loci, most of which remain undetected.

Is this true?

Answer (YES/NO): NO